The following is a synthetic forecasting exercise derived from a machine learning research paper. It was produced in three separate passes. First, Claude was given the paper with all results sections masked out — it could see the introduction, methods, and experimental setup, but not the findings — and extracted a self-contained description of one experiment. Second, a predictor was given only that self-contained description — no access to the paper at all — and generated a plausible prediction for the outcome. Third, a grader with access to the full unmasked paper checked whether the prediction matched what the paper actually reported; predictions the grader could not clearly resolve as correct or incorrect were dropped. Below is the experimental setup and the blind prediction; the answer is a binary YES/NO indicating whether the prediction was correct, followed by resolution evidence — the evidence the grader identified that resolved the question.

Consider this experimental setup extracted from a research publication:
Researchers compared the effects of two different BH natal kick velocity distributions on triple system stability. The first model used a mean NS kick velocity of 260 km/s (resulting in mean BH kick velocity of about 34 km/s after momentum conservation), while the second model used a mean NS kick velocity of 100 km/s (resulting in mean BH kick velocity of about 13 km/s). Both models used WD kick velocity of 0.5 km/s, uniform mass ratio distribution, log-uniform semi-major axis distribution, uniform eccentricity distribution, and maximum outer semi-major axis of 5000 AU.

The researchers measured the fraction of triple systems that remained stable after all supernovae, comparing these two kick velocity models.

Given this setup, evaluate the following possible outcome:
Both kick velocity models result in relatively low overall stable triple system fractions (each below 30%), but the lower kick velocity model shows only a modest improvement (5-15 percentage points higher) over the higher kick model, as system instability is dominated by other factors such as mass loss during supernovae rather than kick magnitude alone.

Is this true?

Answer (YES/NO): NO